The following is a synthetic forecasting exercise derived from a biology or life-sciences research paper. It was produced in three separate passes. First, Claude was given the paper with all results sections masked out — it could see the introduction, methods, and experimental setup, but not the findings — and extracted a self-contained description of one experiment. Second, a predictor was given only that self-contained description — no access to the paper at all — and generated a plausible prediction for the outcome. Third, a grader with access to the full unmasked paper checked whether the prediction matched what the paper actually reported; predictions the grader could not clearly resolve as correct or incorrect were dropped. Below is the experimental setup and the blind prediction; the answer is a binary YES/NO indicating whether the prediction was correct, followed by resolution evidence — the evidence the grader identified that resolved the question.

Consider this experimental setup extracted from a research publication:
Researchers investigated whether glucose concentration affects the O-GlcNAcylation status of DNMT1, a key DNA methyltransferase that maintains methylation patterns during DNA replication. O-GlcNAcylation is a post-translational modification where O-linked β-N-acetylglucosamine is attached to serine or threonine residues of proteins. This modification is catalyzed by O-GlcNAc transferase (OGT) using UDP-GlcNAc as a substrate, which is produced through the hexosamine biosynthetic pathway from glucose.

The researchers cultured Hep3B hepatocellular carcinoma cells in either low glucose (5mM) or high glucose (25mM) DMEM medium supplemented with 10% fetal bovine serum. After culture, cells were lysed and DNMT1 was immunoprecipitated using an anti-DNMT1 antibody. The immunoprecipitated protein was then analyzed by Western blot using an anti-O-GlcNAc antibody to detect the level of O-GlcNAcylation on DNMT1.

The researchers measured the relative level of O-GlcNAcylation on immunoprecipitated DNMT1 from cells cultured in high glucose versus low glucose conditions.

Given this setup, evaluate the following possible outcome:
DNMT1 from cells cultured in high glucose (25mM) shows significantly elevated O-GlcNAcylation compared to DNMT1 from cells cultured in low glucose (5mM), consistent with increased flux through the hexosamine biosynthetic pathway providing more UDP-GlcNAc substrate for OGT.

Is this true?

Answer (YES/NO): YES